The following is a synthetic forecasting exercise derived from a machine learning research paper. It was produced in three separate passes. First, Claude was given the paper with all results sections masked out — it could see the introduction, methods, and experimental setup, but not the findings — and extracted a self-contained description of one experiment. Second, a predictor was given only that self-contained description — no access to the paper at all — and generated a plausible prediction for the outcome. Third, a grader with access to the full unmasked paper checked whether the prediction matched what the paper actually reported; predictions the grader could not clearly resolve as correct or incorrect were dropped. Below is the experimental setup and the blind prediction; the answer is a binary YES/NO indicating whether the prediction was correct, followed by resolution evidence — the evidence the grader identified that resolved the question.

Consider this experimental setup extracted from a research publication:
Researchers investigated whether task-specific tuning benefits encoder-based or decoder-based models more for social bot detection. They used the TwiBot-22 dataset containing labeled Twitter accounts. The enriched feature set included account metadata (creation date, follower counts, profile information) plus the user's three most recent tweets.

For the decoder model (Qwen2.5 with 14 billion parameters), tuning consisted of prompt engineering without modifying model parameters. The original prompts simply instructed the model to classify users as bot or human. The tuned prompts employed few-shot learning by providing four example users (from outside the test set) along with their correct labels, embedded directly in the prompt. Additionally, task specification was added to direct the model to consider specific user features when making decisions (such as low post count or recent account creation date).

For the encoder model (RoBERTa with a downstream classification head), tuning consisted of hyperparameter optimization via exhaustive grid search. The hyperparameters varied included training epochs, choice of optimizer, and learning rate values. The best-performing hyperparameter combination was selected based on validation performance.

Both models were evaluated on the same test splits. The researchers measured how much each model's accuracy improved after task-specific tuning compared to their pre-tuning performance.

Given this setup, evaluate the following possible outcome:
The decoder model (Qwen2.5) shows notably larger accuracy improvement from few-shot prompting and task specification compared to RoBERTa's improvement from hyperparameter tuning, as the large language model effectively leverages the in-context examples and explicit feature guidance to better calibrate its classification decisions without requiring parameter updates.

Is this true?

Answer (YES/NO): YES